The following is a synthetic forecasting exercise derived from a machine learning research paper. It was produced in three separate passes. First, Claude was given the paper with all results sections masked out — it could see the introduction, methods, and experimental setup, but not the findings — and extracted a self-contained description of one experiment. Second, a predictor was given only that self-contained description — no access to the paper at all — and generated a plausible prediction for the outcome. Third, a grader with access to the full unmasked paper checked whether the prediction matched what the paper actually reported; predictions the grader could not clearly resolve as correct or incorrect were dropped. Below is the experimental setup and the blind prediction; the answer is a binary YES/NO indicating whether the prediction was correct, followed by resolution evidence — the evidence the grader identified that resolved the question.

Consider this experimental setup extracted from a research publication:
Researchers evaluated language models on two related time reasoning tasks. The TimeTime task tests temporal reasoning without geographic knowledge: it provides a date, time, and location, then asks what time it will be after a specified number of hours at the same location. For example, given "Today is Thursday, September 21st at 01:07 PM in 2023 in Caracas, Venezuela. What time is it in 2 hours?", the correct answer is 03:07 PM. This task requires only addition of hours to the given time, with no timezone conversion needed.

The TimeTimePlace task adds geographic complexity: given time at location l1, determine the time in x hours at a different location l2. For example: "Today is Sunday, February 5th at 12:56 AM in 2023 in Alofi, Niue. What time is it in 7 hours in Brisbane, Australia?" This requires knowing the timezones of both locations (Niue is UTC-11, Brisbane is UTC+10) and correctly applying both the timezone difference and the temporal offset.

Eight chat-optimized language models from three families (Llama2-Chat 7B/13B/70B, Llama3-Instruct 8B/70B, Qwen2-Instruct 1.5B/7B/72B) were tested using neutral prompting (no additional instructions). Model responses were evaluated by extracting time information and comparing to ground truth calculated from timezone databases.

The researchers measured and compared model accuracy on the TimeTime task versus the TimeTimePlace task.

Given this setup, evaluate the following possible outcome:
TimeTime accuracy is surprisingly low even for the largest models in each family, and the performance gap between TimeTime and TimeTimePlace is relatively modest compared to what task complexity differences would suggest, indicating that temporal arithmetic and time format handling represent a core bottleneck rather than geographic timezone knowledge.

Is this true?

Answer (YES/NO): NO